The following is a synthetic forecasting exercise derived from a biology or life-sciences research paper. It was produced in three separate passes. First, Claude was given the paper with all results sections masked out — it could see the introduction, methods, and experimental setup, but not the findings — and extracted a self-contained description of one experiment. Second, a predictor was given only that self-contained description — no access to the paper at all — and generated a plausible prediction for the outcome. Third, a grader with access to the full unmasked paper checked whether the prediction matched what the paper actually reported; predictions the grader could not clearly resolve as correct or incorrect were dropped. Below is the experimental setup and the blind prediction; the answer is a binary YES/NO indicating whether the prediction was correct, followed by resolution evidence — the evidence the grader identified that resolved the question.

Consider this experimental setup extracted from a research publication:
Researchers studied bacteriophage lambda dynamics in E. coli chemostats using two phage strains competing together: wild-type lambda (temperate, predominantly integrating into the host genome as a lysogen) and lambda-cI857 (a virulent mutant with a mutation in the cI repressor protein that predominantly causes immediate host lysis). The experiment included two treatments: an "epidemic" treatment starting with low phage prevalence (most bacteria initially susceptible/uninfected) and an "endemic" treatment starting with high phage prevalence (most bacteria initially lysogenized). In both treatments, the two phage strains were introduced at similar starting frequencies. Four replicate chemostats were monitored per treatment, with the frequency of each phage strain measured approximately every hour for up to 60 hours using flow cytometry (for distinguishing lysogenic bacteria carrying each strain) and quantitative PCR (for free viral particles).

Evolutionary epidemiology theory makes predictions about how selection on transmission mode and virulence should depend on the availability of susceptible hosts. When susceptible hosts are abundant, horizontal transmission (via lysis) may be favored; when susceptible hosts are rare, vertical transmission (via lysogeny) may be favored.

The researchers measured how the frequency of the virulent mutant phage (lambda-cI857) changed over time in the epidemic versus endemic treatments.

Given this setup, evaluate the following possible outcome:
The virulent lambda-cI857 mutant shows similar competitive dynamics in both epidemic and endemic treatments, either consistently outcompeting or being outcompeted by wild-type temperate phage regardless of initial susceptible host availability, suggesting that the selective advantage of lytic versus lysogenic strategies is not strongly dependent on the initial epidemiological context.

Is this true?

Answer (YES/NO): NO